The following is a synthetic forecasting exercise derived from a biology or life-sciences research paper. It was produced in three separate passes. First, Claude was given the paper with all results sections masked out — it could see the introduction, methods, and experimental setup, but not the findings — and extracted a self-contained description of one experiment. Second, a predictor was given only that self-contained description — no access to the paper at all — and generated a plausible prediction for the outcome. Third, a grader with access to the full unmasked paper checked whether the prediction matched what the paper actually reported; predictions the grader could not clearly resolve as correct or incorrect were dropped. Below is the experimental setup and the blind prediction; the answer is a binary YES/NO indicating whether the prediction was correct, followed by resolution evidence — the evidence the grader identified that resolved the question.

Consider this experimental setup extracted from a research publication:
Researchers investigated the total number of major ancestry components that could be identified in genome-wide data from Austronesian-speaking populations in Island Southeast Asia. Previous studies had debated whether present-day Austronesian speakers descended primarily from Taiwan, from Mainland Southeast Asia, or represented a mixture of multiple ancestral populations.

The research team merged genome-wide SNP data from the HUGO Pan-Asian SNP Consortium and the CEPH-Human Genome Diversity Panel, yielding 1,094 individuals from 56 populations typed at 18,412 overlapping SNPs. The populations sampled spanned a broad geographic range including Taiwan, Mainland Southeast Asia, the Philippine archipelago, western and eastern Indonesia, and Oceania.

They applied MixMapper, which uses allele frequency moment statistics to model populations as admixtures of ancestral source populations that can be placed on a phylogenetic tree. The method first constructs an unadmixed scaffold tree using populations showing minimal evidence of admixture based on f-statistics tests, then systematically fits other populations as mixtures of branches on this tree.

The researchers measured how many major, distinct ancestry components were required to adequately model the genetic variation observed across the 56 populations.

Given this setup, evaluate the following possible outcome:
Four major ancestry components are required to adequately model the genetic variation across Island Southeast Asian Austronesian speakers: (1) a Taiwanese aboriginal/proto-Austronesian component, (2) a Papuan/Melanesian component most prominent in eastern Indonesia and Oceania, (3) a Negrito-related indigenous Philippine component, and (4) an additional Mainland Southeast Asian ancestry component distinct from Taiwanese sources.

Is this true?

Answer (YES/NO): YES